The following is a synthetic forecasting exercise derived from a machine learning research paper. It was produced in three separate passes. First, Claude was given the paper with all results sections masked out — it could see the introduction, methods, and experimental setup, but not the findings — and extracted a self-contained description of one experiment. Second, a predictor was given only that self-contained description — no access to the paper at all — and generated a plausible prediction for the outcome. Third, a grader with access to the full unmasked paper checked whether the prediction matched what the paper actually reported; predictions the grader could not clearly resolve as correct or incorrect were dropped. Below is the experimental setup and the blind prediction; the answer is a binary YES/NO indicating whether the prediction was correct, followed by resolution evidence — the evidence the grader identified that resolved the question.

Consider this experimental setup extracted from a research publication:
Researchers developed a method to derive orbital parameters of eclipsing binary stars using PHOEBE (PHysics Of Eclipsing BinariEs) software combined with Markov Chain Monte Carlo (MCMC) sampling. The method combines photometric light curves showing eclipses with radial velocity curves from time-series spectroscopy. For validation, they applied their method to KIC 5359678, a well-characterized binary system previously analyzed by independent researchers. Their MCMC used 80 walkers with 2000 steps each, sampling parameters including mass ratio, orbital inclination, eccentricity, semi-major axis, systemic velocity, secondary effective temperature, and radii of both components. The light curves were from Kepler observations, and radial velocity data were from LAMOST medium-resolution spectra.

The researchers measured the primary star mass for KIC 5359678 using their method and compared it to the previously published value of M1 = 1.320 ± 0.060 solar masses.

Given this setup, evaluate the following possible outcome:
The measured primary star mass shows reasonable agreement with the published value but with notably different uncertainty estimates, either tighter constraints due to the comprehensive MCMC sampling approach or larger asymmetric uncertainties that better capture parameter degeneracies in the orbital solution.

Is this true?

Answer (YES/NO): YES